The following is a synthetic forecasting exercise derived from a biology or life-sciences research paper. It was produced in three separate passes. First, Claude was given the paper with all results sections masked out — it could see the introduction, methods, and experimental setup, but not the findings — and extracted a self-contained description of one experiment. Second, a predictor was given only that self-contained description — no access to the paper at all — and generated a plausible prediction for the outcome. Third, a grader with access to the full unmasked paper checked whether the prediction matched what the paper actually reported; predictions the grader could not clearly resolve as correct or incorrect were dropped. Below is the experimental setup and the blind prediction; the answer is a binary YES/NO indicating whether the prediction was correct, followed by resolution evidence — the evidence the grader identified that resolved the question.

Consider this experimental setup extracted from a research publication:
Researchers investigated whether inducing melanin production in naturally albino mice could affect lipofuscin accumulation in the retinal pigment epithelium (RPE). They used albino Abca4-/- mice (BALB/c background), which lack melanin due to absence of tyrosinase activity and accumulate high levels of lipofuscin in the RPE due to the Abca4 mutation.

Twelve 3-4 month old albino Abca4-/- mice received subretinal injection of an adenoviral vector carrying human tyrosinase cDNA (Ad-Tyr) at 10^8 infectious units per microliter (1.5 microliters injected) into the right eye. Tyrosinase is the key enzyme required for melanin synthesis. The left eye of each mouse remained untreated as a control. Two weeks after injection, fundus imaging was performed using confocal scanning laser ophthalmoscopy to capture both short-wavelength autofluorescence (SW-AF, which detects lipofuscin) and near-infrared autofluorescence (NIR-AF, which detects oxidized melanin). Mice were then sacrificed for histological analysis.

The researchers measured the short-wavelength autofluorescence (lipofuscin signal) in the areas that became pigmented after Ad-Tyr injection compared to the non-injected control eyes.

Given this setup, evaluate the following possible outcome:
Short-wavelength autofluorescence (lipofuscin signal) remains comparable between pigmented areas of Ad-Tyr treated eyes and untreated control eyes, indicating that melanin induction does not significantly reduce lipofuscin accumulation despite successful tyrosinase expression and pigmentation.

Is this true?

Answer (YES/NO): NO